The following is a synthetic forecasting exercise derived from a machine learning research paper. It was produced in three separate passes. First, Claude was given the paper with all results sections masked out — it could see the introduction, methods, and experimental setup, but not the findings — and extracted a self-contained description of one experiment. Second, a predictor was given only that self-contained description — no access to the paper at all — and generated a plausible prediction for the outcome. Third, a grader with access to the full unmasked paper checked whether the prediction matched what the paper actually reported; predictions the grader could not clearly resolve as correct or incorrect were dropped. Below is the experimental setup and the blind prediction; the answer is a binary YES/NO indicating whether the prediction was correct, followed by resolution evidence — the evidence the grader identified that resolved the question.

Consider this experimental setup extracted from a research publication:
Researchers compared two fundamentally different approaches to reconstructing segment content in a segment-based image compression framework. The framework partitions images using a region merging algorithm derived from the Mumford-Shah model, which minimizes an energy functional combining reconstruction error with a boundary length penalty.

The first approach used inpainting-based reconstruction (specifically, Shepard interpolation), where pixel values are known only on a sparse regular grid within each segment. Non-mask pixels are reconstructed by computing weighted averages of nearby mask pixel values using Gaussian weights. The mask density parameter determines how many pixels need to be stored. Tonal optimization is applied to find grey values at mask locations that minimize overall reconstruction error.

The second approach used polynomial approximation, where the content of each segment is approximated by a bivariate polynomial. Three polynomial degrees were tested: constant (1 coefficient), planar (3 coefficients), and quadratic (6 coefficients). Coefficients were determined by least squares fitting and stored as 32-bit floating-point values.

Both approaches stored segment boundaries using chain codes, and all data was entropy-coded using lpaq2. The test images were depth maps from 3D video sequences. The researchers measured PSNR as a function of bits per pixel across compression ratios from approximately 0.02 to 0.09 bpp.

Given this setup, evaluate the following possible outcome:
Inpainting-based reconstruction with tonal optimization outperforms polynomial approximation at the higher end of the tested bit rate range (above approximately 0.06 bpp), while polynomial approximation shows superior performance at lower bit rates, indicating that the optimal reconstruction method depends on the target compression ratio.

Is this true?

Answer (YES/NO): NO